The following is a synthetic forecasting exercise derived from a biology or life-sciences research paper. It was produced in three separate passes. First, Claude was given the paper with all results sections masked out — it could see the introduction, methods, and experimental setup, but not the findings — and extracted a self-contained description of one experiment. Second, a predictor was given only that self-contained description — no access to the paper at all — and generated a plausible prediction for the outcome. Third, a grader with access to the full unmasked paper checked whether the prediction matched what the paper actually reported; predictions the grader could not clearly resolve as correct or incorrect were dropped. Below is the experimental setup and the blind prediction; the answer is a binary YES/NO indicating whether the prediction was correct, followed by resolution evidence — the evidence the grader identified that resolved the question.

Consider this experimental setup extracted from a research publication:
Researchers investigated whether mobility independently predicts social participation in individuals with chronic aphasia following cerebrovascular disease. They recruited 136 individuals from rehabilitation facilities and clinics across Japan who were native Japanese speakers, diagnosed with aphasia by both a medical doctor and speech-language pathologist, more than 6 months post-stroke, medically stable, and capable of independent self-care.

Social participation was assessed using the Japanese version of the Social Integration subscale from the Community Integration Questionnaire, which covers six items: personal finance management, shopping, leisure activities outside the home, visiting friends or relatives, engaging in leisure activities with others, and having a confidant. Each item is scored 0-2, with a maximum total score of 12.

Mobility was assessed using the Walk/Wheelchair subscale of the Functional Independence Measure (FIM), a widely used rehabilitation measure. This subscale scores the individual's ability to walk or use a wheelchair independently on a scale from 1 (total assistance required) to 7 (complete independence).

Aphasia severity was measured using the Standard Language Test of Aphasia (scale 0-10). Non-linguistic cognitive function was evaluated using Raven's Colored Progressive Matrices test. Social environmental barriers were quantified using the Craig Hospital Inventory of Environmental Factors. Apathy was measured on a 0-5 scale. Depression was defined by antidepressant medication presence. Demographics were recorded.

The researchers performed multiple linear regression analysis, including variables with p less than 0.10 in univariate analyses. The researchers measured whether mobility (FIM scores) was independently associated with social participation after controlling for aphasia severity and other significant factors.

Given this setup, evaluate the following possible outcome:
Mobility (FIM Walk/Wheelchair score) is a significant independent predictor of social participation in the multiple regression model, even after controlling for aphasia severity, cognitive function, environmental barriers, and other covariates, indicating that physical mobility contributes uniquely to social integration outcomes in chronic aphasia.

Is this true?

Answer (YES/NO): NO